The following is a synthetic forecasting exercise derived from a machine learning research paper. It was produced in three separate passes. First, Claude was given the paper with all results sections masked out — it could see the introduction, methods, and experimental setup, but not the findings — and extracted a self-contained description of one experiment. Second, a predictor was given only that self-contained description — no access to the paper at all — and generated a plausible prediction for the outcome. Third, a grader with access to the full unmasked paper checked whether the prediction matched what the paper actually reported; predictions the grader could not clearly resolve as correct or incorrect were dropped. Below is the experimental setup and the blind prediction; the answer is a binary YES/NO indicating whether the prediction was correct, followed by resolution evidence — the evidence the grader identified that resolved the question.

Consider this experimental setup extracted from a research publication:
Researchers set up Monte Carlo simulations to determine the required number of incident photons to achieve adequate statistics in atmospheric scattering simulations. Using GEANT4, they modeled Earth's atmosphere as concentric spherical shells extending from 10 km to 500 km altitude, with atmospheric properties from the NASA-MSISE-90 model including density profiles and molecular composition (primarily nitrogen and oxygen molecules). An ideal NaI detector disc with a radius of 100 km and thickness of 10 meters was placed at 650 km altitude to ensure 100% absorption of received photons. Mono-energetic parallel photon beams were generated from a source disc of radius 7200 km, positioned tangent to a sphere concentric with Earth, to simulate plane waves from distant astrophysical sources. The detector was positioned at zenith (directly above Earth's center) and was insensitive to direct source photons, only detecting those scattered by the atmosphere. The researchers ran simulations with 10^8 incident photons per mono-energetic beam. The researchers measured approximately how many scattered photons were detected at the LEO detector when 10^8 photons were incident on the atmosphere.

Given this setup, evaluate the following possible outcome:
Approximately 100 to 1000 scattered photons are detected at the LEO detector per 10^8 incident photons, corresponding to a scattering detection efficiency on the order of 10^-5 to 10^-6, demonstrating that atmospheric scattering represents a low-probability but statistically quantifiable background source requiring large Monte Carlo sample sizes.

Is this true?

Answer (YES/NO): NO